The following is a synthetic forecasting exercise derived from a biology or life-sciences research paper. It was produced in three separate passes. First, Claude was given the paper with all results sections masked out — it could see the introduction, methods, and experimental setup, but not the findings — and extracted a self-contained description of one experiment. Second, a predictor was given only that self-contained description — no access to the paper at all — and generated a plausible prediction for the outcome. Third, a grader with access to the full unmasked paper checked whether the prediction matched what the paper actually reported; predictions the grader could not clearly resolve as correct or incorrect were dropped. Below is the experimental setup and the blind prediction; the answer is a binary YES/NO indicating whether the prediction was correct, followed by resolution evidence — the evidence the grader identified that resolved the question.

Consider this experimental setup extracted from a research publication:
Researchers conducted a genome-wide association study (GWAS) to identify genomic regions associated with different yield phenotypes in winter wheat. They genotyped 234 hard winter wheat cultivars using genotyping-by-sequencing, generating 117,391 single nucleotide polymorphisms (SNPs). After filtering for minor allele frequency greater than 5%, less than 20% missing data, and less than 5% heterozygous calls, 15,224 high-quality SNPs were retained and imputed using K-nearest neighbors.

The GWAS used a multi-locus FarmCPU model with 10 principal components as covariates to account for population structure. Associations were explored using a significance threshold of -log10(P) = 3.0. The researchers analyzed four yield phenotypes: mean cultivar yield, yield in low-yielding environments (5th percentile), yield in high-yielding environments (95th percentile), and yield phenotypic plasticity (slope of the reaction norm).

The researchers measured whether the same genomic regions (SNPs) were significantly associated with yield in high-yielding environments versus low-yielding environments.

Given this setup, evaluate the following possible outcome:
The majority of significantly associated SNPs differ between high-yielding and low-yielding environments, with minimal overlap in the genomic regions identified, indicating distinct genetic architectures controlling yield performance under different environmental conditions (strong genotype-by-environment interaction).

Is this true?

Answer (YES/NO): YES